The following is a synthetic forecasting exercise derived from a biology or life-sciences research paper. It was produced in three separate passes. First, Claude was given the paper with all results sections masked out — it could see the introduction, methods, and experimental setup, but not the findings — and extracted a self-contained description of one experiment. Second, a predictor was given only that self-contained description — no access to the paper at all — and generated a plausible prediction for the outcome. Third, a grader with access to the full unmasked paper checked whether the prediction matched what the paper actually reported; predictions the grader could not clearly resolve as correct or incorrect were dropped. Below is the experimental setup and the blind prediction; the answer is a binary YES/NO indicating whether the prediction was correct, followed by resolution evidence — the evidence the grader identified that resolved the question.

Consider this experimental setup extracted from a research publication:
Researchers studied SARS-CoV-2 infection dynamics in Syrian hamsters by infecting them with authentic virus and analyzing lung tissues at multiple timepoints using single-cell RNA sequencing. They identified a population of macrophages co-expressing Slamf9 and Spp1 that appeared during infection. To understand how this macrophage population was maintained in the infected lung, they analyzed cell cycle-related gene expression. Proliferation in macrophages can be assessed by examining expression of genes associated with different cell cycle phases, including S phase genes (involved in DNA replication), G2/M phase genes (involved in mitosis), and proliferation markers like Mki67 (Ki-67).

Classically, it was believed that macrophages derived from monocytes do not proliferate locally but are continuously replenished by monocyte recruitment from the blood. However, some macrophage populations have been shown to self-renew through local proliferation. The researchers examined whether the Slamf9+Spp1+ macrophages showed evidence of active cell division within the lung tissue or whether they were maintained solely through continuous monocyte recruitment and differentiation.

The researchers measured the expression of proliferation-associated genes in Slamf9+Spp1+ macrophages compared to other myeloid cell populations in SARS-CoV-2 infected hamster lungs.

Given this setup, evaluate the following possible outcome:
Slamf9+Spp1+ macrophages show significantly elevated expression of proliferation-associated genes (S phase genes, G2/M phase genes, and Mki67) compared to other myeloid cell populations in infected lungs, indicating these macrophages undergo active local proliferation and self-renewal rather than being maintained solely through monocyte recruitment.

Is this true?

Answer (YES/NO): NO